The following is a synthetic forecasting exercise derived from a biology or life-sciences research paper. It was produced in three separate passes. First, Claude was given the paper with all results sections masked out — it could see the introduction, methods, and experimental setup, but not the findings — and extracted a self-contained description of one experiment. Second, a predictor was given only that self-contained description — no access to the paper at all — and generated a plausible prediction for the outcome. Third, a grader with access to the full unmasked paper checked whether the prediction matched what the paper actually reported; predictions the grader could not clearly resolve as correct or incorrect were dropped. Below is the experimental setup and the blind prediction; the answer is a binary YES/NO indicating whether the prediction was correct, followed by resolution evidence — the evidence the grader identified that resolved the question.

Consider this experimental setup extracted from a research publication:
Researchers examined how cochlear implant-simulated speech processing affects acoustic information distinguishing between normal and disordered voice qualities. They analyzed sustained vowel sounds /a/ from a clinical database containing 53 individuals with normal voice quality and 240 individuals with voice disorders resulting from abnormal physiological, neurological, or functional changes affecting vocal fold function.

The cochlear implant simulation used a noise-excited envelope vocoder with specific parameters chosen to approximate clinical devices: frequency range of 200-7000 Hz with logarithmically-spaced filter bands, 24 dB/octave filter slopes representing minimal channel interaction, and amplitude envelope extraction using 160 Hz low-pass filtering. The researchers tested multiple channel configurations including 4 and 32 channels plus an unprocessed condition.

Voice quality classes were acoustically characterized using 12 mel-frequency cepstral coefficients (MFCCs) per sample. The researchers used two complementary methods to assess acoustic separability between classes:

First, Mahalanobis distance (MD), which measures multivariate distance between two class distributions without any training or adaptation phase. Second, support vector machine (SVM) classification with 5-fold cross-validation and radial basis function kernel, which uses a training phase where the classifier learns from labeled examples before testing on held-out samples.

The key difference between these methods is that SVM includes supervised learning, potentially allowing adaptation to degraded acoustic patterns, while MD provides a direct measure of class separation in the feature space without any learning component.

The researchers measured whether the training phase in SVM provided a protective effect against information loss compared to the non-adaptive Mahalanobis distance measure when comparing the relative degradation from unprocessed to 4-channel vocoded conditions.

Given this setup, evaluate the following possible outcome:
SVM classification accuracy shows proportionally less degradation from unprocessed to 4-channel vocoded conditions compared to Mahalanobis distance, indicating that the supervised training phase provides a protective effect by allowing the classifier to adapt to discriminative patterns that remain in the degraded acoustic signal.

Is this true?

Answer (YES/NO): YES